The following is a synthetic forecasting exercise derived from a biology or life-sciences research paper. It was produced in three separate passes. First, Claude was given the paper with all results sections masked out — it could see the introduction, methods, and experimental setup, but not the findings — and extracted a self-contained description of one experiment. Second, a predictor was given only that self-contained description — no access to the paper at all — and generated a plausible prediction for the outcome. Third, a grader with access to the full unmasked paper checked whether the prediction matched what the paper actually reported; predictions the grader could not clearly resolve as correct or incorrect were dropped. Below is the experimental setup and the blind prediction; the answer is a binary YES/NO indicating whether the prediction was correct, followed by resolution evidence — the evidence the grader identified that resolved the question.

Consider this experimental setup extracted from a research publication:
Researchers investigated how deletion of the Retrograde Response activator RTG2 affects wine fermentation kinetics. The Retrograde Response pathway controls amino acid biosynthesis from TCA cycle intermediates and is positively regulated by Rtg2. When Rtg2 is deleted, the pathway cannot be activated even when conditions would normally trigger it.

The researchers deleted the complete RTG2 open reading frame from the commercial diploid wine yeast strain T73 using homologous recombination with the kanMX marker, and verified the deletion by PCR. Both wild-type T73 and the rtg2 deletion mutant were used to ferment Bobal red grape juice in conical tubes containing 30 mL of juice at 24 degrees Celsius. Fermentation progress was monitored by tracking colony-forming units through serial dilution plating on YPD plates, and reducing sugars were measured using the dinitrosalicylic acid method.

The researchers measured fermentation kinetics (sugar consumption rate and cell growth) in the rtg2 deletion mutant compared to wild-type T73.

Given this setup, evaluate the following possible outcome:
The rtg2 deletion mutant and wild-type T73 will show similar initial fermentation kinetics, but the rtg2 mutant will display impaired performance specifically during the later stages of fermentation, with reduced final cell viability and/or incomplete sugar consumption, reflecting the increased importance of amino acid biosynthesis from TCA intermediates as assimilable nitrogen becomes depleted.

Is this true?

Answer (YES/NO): NO